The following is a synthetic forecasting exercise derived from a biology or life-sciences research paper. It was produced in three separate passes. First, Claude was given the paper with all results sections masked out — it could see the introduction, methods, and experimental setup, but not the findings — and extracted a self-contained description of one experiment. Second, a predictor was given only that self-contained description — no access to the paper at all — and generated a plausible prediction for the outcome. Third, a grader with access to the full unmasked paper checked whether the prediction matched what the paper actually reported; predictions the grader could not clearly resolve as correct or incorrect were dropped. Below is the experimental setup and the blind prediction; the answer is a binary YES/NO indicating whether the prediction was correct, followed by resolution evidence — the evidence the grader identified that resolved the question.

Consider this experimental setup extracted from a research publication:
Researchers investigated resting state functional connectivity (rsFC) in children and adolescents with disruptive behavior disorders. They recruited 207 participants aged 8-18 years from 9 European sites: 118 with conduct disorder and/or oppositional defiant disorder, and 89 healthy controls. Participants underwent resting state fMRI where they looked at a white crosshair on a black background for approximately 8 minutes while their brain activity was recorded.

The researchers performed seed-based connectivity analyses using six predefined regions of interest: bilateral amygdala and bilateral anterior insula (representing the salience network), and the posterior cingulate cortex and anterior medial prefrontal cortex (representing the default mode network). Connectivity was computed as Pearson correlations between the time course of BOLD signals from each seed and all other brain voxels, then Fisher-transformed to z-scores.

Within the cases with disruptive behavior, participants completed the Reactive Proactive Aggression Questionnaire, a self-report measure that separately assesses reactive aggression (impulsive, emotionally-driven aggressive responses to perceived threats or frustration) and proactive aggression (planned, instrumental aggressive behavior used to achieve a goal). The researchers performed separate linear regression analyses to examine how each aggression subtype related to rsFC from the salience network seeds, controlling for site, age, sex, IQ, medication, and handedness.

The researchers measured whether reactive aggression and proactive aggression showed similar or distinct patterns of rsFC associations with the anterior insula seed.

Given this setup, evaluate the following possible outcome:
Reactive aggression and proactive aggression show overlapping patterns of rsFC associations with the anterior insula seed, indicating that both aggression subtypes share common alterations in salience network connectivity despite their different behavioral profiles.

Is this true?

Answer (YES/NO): NO